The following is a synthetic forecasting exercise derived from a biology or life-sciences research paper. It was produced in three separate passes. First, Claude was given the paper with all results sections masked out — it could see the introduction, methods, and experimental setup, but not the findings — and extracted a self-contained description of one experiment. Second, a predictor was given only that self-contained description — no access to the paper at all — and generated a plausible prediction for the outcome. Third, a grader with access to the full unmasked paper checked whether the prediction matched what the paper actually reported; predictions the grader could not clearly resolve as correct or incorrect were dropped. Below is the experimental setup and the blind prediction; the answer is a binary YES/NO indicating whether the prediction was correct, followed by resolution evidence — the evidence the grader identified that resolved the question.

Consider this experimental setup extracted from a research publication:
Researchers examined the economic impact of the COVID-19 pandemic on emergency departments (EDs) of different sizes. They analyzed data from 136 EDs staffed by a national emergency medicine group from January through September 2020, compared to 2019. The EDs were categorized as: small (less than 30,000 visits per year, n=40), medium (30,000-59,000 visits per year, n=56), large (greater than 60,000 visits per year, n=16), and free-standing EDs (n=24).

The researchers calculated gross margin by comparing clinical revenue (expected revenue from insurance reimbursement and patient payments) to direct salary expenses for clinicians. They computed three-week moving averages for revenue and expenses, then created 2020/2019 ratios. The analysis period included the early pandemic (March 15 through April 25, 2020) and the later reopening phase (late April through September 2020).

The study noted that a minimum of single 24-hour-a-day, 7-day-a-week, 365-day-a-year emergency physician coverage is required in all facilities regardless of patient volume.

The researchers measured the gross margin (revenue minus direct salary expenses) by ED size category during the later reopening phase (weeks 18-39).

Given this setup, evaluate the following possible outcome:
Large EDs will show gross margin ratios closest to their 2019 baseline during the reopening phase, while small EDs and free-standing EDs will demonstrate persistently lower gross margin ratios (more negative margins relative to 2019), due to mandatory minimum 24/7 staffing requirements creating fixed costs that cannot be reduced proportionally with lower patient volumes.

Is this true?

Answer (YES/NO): NO